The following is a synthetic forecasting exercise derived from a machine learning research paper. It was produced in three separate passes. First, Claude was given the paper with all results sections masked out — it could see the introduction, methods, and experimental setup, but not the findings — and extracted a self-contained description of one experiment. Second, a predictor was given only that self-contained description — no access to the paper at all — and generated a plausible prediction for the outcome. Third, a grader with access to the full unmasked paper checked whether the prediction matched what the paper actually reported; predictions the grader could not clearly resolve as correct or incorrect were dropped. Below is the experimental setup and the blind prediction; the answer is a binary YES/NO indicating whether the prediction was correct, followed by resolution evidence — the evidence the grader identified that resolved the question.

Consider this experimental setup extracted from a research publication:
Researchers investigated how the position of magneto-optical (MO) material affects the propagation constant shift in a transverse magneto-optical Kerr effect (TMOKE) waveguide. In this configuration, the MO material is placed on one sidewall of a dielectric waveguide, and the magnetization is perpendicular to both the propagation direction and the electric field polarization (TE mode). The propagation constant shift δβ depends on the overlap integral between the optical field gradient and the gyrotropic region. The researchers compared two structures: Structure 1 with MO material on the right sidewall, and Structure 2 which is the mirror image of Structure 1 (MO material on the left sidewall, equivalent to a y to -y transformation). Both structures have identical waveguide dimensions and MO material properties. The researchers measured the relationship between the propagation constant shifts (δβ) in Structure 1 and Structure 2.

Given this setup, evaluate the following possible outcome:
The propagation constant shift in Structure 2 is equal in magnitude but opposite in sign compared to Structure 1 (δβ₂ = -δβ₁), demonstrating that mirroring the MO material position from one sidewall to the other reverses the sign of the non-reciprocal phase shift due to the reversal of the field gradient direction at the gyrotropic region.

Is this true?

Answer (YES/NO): YES